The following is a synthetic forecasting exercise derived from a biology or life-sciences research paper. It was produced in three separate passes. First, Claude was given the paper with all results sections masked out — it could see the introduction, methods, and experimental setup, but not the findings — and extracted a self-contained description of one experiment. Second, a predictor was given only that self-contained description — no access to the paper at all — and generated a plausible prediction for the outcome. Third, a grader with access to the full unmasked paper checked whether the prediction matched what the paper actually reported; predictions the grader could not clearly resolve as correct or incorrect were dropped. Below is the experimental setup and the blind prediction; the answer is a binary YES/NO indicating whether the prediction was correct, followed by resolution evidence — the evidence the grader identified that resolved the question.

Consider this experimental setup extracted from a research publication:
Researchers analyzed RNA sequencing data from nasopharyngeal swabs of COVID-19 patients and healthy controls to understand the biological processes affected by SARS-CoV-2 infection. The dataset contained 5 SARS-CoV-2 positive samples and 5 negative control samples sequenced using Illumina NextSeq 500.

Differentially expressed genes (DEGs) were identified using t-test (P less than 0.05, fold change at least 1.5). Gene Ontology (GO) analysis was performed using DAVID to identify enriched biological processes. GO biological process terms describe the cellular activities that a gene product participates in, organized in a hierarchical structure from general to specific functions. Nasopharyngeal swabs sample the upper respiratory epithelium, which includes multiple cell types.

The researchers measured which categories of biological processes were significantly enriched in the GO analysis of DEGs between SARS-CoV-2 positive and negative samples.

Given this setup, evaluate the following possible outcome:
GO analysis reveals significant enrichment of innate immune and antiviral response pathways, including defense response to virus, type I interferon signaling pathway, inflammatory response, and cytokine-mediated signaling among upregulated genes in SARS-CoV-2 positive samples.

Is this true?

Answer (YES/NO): NO